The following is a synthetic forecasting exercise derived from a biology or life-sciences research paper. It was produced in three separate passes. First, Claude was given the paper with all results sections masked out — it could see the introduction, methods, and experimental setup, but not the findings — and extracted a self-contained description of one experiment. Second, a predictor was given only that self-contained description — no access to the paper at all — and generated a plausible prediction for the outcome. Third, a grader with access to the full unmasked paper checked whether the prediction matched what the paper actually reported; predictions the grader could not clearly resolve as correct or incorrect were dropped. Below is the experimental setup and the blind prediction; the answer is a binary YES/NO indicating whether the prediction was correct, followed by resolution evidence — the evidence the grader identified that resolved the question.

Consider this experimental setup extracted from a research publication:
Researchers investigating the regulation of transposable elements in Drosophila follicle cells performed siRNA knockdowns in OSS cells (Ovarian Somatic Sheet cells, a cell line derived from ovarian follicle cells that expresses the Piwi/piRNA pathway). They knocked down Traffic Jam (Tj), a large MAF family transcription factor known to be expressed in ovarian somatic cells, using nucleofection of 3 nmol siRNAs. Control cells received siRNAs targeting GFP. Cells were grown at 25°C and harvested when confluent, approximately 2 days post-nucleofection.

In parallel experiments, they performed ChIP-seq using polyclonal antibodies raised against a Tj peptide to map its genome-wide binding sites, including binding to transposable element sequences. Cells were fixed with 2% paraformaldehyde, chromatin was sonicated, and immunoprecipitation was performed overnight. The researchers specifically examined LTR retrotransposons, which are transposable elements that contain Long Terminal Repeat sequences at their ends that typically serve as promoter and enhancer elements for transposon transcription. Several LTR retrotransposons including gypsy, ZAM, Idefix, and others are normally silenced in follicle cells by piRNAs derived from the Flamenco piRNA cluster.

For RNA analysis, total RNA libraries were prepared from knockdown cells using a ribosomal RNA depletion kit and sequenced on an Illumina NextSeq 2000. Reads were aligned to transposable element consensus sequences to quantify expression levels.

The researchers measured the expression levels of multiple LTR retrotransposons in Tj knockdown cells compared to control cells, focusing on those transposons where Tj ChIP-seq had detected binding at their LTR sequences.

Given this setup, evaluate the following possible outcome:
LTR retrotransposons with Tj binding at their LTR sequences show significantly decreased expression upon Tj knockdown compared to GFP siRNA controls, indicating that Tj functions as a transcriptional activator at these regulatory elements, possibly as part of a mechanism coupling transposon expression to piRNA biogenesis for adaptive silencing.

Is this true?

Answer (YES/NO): YES